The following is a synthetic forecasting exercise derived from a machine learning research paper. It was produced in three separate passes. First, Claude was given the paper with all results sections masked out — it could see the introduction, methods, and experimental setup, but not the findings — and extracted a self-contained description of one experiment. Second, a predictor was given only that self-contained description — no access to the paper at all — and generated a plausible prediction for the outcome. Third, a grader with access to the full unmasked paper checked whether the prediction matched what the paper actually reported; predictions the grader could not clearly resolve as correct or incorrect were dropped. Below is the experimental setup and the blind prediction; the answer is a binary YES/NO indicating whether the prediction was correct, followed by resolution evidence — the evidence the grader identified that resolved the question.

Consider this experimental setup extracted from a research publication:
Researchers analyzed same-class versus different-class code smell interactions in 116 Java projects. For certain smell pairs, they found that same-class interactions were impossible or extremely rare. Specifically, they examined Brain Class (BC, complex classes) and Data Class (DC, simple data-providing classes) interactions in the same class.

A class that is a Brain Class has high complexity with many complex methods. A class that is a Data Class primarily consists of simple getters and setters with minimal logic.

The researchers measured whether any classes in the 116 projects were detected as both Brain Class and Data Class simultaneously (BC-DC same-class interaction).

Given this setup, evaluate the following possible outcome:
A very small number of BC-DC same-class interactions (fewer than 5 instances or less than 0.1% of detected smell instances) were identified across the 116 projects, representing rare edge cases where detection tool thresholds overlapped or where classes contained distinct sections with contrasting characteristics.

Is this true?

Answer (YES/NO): NO